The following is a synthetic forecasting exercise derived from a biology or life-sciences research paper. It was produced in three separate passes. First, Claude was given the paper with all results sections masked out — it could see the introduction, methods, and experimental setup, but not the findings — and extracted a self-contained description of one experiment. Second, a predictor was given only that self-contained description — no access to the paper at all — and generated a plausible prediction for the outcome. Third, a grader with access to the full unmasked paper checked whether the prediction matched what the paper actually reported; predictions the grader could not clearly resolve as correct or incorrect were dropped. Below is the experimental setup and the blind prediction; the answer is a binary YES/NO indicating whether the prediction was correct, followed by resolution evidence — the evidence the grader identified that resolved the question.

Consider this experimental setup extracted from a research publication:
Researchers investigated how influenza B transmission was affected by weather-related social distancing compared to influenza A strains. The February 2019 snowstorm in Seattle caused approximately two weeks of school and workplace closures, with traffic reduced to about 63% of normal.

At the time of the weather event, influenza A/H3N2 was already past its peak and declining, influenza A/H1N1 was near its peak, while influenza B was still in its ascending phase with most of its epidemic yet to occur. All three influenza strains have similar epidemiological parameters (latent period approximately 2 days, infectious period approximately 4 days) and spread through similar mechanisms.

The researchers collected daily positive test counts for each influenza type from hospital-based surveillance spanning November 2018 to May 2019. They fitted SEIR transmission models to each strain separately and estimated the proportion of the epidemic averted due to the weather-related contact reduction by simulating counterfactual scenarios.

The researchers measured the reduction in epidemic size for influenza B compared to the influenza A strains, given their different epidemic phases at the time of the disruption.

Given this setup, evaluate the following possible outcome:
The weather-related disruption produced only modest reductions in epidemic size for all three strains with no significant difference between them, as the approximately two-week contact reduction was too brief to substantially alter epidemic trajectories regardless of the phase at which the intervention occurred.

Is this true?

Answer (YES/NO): NO